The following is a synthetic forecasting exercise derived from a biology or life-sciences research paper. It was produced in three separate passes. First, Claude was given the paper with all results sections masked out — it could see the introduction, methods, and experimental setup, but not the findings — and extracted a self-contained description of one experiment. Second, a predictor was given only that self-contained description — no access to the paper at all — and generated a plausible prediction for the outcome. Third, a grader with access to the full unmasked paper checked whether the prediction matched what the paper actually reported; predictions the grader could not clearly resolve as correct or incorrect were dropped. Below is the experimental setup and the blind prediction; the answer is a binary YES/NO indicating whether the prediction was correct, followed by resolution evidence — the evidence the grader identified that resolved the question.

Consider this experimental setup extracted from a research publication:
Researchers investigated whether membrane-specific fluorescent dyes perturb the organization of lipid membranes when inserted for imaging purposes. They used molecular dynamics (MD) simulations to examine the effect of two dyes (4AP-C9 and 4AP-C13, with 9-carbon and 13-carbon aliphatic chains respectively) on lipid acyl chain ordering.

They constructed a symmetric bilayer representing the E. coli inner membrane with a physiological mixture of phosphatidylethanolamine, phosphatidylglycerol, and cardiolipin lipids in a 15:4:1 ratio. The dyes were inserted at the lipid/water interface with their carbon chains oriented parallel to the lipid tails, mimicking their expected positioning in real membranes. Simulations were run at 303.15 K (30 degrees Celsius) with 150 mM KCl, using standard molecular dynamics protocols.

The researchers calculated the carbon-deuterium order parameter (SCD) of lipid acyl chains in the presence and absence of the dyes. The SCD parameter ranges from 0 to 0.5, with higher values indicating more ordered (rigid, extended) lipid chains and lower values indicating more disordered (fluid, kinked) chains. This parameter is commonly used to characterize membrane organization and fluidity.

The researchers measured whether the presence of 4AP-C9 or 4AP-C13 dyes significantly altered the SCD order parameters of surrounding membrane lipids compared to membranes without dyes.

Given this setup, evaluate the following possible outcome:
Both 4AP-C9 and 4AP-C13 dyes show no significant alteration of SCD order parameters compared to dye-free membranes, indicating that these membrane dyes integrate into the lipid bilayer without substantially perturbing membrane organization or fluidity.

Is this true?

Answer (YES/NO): YES